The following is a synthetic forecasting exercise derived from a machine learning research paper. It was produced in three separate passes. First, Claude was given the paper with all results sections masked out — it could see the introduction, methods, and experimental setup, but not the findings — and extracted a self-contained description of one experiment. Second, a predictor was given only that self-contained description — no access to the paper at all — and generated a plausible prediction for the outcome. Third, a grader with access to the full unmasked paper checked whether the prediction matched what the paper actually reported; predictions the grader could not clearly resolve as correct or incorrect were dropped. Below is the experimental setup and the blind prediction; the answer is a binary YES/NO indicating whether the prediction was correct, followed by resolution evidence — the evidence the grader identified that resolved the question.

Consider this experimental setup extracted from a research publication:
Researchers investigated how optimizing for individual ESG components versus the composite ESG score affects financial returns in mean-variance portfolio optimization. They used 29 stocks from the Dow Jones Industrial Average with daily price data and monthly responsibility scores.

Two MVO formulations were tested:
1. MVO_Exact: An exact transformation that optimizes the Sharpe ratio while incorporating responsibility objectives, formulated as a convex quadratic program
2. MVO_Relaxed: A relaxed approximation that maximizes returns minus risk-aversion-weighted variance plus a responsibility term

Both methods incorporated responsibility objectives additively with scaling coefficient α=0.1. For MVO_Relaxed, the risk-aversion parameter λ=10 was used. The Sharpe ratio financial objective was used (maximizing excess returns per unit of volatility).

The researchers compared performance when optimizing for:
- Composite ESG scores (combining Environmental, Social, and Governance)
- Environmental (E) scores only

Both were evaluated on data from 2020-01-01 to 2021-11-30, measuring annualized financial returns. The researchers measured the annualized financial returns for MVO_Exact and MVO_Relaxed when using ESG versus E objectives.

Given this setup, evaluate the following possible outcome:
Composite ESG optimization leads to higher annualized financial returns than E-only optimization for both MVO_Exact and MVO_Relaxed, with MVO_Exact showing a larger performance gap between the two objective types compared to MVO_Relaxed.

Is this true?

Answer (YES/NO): NO